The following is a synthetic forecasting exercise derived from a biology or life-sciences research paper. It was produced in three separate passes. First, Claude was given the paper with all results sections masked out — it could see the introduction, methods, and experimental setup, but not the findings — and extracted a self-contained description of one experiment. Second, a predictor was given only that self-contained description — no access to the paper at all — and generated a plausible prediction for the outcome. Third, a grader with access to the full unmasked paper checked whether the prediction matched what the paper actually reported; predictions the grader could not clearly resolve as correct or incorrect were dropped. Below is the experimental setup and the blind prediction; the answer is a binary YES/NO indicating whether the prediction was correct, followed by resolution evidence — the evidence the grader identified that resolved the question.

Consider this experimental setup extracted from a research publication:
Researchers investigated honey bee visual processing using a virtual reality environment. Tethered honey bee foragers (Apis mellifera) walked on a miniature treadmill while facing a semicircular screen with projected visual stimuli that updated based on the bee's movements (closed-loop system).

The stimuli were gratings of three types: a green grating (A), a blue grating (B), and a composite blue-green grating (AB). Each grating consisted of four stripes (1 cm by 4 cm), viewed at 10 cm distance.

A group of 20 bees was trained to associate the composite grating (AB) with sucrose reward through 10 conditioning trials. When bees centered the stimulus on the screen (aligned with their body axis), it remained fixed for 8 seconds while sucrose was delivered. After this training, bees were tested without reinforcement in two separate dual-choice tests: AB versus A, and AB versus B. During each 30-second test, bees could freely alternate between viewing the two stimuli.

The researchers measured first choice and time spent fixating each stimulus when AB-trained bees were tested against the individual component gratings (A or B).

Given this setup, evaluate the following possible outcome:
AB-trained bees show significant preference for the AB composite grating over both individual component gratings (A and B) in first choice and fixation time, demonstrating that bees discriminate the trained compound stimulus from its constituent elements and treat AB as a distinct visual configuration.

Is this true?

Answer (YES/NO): NO